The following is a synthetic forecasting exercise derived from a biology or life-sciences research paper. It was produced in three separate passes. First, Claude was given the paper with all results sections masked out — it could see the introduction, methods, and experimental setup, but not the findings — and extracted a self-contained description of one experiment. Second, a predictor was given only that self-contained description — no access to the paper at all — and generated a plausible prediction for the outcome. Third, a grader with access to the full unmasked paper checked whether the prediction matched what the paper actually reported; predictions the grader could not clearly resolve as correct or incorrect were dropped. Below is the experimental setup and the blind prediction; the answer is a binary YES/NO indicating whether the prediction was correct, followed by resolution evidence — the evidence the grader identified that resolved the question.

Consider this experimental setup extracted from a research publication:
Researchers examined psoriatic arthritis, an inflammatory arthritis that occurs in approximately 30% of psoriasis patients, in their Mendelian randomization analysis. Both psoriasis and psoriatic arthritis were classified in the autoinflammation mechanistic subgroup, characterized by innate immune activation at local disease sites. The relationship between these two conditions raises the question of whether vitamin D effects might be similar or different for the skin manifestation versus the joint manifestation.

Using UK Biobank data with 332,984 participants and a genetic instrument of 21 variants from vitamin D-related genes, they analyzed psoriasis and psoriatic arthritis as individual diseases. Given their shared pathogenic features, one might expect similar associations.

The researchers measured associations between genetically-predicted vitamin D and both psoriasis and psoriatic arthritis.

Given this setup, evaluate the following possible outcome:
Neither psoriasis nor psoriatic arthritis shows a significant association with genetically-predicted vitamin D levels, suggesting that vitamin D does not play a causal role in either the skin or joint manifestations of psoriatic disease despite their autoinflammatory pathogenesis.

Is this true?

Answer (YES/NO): NO